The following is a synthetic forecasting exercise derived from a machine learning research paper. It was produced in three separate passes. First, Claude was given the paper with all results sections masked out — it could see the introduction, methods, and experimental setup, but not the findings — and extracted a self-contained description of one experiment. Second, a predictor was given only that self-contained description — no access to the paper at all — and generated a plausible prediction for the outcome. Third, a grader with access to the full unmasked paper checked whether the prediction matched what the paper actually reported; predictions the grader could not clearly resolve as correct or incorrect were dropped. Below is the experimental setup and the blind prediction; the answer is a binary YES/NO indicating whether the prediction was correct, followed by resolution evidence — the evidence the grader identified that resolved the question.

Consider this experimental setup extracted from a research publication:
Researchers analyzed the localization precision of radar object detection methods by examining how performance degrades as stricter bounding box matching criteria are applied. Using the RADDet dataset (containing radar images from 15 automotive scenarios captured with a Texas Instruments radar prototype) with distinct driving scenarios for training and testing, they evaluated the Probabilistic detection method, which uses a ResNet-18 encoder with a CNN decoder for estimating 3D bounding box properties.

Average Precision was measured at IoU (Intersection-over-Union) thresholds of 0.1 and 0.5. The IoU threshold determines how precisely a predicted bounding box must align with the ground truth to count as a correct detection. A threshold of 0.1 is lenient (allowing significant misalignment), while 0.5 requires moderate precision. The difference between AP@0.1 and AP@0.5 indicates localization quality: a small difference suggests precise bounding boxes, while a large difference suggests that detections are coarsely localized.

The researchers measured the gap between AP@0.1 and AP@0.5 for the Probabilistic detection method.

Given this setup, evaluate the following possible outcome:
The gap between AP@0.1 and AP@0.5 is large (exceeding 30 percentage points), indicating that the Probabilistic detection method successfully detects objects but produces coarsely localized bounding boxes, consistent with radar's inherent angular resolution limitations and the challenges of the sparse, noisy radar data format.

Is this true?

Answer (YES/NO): YES